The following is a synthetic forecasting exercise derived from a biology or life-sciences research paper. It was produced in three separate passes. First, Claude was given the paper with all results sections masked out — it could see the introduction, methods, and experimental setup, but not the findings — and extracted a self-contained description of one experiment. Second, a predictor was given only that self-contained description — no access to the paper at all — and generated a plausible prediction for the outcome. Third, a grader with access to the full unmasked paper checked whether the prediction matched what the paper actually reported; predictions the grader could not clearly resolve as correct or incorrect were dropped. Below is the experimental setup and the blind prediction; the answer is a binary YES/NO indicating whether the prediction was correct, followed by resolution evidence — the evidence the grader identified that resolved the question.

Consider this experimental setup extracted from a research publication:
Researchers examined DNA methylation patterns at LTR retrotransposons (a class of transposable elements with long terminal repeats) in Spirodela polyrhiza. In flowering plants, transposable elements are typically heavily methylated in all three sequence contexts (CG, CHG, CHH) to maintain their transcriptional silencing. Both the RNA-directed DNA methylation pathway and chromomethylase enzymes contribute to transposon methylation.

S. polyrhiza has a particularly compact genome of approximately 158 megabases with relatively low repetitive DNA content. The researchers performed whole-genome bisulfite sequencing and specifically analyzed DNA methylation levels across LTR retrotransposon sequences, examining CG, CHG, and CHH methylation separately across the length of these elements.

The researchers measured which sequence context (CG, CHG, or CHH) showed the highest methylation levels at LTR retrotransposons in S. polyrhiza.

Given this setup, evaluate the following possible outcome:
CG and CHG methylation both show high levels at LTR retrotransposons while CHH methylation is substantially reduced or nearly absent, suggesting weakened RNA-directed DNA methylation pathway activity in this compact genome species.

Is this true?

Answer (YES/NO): NO